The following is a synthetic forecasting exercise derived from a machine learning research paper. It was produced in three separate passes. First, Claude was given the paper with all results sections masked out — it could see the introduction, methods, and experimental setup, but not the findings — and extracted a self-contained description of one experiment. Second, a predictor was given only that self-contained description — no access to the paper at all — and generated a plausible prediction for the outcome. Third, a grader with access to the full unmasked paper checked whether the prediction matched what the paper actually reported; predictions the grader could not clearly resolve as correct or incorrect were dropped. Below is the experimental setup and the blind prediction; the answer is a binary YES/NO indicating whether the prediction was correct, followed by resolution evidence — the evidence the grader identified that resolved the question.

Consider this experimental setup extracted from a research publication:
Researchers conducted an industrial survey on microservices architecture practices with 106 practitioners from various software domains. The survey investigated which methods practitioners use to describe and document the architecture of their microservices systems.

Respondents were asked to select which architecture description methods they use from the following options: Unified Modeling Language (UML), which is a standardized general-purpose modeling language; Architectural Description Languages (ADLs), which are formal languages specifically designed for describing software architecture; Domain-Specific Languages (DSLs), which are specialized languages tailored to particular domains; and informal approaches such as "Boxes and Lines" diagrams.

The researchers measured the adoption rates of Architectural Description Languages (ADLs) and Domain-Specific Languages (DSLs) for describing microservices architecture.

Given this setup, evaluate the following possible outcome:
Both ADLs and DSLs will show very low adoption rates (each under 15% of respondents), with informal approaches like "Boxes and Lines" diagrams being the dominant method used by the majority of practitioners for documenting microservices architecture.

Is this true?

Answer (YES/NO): NO